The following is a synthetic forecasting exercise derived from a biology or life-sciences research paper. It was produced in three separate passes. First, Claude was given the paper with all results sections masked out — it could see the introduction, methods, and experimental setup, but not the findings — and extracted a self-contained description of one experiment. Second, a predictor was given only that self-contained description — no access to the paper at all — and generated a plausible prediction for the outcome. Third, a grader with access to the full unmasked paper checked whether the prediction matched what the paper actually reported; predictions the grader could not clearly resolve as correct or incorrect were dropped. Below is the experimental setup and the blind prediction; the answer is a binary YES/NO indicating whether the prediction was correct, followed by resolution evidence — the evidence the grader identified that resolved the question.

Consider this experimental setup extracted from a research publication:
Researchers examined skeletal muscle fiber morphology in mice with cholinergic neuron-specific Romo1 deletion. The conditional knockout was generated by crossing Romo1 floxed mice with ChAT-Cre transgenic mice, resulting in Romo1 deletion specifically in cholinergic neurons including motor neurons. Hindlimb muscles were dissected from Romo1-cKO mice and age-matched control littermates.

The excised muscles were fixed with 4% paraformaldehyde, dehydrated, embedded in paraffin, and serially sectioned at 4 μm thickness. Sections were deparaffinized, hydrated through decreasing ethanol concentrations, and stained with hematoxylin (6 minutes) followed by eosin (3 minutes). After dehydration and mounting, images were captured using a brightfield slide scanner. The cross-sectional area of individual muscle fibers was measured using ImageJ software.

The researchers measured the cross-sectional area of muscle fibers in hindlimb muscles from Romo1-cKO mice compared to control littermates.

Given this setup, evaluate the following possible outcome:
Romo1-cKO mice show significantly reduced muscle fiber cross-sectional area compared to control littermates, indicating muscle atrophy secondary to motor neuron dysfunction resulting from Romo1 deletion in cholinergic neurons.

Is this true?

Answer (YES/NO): YES